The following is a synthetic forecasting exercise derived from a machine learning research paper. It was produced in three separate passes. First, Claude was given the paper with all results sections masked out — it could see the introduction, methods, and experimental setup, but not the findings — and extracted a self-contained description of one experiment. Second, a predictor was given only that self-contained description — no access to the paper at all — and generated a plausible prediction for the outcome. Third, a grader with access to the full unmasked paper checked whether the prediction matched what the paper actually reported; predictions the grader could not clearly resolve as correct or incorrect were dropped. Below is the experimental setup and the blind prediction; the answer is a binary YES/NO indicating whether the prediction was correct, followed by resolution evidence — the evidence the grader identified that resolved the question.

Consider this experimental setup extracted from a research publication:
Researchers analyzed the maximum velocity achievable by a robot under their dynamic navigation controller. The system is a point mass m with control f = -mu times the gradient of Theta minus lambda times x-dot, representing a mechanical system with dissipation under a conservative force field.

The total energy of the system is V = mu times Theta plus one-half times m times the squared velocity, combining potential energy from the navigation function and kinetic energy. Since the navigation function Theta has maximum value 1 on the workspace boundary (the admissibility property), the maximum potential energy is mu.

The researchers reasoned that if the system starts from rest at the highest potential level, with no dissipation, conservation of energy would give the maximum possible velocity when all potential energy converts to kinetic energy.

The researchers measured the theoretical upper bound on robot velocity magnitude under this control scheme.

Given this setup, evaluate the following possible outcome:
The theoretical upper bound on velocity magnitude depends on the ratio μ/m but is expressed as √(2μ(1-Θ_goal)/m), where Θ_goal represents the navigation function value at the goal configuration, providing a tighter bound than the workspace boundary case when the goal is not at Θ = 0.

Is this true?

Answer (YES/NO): NO